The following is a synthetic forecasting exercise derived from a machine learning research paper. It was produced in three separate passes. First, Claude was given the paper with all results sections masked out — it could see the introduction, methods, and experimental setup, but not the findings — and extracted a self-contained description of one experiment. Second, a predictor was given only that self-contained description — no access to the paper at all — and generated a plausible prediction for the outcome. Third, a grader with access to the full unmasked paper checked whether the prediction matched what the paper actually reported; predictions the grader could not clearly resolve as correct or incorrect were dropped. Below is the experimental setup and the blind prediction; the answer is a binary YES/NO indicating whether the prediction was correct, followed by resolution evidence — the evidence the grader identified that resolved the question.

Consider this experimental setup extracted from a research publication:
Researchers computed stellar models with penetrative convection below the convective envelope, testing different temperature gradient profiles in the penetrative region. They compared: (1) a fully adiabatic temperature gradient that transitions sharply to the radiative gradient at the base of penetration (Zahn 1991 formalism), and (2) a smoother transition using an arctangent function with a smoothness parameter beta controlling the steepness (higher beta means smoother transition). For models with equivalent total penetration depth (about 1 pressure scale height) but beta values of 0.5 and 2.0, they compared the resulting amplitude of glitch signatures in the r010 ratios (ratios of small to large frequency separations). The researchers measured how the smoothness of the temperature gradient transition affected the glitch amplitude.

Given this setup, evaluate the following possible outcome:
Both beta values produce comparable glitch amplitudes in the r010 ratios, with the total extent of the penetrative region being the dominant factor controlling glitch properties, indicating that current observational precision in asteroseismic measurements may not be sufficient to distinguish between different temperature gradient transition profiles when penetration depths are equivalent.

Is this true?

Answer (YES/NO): NO